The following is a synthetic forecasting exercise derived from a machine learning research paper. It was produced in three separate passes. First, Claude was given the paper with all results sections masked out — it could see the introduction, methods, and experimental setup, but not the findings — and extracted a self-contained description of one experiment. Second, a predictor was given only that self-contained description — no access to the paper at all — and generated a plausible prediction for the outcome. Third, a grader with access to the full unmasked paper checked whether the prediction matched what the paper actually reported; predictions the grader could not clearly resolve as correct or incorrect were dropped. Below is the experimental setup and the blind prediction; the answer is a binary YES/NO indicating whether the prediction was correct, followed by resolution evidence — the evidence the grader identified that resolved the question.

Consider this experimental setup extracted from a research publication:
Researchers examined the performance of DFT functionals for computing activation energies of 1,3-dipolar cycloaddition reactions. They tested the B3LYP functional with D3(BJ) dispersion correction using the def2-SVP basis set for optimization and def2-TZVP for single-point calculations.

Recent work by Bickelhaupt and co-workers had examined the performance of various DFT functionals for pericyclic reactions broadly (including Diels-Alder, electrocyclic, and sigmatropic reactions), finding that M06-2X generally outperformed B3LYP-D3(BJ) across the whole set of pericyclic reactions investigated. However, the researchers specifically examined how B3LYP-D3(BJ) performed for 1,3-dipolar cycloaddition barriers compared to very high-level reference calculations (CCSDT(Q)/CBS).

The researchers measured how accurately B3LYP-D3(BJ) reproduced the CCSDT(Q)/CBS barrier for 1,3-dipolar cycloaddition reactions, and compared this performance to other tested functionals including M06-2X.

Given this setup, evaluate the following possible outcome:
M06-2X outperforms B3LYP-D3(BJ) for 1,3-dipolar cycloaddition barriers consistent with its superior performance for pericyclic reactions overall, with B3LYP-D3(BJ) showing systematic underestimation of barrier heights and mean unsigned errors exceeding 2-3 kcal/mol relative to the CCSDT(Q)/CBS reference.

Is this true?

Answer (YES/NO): NO